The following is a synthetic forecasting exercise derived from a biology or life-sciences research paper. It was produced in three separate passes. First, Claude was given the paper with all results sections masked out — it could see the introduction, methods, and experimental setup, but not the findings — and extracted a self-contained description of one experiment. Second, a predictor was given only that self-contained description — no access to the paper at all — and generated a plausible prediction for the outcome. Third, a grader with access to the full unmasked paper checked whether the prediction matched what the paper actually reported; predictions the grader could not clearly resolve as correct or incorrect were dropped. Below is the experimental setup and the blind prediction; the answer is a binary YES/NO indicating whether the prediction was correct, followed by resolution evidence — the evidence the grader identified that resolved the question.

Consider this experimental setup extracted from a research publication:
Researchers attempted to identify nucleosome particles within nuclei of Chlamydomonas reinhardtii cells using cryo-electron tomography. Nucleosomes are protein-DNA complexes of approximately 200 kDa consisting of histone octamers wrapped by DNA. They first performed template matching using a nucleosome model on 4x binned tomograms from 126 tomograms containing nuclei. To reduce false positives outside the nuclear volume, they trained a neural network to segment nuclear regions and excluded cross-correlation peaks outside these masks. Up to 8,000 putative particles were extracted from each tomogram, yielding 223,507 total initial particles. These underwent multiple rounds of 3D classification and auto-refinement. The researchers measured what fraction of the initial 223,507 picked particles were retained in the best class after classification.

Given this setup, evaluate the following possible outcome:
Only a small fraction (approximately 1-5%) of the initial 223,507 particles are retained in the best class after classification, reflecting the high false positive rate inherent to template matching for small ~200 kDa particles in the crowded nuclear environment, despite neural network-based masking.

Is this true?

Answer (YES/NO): NO